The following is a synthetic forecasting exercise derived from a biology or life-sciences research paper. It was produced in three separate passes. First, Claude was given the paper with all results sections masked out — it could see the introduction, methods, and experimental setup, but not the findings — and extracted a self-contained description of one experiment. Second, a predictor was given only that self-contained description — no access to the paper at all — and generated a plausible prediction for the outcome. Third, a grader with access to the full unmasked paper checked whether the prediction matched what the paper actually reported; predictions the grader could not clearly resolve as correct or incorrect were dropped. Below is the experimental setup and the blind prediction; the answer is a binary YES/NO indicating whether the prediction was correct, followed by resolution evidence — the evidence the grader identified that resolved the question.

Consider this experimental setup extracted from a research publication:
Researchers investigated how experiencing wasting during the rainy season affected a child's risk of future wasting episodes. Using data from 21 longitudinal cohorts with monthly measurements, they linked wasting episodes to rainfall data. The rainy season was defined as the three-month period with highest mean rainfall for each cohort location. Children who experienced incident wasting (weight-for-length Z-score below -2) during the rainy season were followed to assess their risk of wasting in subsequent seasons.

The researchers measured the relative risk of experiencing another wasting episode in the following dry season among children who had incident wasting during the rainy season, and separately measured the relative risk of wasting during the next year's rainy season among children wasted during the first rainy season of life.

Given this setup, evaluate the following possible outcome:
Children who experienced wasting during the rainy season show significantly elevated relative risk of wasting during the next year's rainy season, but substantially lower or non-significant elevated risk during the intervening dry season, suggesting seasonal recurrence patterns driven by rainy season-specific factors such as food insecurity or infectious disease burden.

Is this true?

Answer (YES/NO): NO